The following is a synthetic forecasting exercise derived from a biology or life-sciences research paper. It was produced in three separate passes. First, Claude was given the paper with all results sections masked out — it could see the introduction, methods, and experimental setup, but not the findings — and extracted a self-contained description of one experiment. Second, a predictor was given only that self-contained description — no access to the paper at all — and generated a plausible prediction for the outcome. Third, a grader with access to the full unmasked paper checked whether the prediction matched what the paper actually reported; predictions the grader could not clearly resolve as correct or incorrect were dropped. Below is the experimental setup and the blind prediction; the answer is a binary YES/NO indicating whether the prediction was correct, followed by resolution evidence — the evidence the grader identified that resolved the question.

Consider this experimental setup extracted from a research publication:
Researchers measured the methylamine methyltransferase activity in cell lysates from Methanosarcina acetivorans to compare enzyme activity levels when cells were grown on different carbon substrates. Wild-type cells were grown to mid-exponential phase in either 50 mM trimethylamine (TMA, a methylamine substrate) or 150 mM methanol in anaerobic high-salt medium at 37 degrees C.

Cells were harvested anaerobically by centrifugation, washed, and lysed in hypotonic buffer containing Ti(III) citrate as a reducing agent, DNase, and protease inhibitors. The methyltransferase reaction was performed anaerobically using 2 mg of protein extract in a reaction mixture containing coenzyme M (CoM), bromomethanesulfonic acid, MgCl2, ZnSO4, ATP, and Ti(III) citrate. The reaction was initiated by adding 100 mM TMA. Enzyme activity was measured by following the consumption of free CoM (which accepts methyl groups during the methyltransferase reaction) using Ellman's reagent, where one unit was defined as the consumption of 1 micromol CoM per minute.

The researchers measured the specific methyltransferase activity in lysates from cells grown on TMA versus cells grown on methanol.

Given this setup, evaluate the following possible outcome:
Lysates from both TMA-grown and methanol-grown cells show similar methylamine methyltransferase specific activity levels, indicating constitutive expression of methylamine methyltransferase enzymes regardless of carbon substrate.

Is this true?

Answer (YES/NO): NO